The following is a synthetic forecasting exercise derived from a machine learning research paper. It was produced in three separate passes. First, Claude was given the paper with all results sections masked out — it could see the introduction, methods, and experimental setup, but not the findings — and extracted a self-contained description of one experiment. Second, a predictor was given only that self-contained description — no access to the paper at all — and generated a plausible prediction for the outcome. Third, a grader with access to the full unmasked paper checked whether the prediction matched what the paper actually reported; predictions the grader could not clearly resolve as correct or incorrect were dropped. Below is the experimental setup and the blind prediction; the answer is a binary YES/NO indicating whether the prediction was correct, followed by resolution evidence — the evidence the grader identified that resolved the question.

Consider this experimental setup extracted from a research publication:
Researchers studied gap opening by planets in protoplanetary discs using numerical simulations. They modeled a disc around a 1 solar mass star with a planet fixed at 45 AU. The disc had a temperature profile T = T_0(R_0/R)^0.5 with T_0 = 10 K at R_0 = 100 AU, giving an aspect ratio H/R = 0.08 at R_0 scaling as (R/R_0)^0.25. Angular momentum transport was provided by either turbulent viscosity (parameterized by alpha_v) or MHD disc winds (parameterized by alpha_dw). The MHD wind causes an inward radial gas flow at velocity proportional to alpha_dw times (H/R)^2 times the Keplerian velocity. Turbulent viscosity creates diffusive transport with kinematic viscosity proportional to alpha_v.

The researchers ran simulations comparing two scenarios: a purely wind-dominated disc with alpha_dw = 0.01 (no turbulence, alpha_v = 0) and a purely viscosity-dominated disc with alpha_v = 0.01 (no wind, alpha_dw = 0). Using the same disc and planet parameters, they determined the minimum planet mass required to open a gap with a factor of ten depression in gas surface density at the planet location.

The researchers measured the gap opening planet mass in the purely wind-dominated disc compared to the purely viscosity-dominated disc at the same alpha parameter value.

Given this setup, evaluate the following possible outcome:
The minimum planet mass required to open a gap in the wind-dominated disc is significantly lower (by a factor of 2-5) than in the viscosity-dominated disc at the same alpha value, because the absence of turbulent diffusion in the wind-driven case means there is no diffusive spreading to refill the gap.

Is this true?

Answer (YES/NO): NO